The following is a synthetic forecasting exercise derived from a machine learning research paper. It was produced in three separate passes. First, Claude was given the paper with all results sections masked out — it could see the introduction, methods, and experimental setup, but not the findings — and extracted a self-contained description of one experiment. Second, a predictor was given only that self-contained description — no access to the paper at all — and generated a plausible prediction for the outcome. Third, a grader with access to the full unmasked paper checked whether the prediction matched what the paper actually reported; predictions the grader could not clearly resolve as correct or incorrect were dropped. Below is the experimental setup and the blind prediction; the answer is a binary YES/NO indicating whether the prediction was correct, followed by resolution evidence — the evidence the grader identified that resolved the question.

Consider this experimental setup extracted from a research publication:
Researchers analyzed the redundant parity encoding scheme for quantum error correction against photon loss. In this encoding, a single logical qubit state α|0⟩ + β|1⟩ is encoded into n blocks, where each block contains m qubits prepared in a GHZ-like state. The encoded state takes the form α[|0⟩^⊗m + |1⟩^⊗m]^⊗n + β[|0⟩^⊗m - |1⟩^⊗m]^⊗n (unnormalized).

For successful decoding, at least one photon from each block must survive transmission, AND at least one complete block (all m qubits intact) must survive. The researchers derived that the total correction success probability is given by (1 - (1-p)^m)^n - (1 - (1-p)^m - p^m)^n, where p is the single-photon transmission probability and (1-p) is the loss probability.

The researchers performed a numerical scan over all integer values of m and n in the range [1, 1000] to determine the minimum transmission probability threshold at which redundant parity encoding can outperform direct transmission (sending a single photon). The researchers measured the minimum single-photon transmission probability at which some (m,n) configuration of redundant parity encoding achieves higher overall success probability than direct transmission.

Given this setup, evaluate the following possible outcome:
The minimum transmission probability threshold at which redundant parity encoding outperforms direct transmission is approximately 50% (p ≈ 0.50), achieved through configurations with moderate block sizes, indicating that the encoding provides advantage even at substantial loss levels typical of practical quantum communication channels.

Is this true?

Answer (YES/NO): NO